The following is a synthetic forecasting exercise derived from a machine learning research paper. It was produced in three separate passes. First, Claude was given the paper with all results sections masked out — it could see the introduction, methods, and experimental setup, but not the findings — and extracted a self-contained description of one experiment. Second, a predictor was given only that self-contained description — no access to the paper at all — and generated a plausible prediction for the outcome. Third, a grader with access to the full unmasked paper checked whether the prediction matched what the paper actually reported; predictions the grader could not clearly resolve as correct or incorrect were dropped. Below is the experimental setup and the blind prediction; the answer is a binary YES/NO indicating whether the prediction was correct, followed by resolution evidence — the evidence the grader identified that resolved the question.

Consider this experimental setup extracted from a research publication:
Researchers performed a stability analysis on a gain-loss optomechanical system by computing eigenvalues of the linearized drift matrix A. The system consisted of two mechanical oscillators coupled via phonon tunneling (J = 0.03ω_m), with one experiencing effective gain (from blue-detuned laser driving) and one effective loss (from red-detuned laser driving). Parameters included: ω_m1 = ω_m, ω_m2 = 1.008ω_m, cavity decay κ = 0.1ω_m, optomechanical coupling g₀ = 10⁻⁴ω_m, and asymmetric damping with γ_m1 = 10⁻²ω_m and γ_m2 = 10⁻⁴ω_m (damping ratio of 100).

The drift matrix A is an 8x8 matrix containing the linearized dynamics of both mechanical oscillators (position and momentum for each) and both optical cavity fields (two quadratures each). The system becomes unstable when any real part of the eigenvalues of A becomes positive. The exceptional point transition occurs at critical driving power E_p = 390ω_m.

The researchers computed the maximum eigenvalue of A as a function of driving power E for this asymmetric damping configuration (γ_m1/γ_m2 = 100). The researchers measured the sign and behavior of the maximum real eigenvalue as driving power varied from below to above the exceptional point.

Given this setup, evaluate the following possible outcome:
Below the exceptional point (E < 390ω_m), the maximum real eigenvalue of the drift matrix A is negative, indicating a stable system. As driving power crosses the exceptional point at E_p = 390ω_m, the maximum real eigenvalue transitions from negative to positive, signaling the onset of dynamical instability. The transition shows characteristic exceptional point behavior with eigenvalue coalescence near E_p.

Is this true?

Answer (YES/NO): YES